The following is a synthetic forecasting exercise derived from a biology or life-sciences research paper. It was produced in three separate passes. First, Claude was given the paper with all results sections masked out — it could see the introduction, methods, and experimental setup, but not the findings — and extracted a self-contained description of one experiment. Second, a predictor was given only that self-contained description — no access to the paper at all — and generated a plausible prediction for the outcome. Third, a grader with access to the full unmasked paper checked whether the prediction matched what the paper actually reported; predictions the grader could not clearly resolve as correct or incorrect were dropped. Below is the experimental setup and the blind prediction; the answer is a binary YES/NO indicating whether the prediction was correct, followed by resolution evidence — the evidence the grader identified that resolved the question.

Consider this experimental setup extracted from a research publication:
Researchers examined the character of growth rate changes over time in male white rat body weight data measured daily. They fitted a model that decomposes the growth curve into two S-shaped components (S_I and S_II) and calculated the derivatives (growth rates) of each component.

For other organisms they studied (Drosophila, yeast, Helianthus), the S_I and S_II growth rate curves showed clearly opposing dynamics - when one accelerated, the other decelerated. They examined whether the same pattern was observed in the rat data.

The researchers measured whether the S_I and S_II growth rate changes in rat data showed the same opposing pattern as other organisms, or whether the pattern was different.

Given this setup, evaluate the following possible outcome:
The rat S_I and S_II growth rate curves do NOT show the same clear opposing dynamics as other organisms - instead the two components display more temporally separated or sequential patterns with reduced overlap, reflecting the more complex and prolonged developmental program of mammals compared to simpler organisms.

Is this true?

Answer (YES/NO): NO